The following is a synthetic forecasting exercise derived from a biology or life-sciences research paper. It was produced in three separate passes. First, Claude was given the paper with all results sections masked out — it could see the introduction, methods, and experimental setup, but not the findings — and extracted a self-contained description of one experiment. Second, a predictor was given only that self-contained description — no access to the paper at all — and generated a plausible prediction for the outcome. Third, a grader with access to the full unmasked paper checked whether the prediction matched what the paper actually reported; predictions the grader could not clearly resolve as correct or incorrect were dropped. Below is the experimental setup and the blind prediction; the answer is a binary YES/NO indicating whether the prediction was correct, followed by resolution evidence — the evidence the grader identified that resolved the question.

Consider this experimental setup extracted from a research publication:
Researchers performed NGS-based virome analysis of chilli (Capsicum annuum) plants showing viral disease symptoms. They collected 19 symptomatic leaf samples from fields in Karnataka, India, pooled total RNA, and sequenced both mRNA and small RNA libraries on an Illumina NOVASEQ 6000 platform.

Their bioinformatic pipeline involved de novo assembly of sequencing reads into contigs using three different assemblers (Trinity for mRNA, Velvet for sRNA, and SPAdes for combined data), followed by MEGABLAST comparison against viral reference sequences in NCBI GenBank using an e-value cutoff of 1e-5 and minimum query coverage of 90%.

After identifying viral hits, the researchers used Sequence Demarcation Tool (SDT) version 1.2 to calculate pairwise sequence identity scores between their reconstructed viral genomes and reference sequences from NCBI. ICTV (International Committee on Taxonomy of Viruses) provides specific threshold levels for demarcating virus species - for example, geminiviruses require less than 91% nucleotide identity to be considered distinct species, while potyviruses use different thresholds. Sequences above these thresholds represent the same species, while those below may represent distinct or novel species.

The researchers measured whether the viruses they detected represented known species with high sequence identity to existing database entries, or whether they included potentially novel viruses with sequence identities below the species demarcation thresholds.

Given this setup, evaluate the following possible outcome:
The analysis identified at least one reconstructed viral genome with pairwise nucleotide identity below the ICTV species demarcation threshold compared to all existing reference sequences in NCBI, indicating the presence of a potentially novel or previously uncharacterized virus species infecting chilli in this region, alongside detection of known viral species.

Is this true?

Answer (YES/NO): NO